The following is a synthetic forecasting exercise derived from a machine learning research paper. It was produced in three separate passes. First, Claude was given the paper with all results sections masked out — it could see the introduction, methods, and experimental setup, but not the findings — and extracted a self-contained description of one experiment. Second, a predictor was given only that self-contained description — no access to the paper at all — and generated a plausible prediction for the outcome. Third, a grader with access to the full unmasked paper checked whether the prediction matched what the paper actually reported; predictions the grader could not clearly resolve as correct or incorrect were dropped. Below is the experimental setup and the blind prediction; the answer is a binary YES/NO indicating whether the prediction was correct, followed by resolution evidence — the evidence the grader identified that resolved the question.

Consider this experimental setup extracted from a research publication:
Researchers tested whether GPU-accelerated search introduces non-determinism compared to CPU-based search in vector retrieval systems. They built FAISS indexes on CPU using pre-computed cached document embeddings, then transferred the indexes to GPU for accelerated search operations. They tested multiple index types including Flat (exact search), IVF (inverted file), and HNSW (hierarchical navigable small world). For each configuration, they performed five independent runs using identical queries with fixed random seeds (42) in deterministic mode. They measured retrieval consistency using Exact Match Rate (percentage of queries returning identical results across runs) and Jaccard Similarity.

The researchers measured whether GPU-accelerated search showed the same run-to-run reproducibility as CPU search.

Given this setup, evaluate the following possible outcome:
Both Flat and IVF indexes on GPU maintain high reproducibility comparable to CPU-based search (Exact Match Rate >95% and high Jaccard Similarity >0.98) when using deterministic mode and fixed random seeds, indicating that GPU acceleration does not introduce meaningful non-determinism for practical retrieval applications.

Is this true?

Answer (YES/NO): YES